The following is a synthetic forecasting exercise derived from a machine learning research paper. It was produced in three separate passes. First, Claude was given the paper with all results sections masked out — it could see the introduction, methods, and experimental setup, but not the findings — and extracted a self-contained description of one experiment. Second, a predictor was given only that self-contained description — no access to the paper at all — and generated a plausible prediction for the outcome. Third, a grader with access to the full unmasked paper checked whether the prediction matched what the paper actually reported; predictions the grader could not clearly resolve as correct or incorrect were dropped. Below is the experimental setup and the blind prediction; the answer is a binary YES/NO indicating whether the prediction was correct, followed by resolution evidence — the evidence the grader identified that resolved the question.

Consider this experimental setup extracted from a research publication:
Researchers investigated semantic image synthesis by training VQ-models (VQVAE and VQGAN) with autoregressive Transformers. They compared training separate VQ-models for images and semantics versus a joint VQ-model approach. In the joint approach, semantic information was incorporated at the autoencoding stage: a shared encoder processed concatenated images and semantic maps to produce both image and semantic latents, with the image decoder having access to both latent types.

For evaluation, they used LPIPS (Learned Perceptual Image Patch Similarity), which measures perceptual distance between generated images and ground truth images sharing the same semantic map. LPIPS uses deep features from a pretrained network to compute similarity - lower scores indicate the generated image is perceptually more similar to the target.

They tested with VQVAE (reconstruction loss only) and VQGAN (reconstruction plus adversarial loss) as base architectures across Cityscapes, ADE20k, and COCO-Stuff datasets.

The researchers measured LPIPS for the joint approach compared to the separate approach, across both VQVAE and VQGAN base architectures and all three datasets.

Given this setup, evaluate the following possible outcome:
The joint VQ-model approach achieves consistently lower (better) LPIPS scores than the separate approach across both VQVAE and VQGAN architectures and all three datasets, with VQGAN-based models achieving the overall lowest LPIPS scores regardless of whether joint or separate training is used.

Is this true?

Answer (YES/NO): YES